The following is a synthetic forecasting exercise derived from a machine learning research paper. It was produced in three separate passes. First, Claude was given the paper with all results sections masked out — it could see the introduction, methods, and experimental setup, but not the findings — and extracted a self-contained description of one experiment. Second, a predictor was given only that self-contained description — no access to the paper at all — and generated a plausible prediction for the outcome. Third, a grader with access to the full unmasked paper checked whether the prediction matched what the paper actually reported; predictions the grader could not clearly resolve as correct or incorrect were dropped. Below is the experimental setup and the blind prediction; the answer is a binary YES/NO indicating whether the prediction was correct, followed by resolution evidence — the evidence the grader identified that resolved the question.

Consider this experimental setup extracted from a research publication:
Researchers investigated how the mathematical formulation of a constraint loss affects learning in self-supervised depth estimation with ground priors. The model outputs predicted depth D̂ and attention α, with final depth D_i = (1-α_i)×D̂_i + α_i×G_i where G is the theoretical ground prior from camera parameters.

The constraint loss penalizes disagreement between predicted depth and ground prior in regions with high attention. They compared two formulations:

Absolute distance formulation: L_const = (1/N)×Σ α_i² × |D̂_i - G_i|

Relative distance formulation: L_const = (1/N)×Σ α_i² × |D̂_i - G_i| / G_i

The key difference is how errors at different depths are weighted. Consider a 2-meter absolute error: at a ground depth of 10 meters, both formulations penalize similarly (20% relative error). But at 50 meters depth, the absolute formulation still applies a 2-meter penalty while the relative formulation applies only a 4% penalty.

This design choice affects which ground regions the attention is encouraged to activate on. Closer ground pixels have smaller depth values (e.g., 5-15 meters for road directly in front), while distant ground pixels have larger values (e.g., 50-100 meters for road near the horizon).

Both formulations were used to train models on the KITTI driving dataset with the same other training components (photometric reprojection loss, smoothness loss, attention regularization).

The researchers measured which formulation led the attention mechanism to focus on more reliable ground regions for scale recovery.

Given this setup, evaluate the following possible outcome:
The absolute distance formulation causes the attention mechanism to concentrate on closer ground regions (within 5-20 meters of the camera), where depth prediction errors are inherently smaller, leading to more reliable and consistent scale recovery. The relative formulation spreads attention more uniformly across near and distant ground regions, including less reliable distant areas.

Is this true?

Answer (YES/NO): YES